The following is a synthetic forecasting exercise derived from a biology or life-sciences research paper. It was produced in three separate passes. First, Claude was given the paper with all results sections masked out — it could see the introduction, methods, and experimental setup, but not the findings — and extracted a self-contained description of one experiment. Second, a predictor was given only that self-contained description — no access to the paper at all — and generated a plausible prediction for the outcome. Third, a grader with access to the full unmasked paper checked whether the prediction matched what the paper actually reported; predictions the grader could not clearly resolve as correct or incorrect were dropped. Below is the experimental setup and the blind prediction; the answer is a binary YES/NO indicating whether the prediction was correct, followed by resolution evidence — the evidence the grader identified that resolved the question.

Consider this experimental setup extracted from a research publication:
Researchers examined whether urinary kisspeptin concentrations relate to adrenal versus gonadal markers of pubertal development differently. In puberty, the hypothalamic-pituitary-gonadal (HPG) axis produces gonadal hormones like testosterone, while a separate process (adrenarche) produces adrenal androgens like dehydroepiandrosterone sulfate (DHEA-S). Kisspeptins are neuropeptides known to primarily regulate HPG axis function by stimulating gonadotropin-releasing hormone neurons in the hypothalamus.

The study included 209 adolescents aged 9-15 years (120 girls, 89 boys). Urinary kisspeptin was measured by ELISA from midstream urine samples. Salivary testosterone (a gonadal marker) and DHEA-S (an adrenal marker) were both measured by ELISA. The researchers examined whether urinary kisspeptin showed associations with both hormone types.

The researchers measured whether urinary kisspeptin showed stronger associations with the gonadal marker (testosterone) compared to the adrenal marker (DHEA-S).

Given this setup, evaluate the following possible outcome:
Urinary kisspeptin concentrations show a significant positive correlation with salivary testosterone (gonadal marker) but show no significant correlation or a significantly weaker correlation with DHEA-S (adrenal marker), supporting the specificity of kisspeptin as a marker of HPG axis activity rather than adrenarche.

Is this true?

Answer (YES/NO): NO